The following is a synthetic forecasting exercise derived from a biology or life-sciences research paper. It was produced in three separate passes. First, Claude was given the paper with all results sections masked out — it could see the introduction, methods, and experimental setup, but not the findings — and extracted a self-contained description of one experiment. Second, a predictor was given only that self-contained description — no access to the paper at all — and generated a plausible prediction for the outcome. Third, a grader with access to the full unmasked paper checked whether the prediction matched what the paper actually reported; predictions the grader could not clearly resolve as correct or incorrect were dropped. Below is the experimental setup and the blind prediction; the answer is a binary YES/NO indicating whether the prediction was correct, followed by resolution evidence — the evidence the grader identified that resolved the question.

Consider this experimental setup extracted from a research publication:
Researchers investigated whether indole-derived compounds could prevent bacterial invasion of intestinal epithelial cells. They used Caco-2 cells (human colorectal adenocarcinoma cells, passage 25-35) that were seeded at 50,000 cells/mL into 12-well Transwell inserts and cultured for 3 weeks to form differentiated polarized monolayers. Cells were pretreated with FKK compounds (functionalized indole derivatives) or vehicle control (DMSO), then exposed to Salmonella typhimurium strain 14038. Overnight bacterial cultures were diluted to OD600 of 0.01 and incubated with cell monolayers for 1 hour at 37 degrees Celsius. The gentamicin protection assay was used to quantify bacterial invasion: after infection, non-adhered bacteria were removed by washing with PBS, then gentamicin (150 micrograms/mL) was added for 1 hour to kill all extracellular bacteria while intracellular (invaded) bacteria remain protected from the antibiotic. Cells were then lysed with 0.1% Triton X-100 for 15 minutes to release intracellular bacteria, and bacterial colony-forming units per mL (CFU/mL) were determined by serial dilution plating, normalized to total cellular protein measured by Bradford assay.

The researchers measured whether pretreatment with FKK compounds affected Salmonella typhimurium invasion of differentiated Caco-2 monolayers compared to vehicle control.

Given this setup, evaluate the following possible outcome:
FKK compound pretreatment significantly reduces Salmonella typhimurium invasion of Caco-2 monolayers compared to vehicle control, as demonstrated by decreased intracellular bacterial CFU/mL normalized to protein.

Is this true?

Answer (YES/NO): NO